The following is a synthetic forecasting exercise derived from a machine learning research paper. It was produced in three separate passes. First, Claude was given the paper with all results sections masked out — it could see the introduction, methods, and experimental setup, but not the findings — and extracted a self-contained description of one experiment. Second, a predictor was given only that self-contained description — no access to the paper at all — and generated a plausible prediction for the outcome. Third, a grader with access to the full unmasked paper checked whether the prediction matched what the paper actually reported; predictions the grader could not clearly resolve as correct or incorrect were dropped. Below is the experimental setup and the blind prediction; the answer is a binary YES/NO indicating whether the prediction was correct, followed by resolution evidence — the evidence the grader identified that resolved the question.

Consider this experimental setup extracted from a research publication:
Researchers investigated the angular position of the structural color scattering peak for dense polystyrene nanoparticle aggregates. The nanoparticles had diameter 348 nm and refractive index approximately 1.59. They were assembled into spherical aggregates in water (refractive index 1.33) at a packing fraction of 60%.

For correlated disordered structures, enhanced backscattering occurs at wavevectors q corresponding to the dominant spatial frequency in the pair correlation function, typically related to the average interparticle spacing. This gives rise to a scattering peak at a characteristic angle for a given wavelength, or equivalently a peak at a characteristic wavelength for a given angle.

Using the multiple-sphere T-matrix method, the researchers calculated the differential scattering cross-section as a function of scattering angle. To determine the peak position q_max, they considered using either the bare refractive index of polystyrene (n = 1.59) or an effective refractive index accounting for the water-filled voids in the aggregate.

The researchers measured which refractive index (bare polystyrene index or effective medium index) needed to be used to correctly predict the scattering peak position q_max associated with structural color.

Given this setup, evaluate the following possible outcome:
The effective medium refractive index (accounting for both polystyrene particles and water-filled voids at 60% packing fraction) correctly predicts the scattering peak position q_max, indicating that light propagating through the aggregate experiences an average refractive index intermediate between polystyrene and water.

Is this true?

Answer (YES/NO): YES